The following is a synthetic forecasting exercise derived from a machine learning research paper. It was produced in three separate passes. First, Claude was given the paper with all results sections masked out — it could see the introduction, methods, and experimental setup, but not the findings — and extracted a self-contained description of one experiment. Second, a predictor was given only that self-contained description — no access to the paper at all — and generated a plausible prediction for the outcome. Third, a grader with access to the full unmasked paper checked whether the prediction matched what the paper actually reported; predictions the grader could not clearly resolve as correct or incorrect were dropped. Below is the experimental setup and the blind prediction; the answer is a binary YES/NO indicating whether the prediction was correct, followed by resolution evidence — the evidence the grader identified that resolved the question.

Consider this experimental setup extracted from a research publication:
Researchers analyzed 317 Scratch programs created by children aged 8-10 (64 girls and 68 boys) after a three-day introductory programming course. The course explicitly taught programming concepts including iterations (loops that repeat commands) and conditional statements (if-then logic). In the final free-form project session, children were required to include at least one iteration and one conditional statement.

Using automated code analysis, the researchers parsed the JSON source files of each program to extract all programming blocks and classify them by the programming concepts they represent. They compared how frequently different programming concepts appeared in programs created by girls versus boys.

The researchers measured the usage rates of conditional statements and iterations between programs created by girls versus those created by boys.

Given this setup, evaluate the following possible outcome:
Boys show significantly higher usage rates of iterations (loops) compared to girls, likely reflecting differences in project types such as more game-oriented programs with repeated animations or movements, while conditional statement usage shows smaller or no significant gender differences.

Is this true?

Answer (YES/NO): NO